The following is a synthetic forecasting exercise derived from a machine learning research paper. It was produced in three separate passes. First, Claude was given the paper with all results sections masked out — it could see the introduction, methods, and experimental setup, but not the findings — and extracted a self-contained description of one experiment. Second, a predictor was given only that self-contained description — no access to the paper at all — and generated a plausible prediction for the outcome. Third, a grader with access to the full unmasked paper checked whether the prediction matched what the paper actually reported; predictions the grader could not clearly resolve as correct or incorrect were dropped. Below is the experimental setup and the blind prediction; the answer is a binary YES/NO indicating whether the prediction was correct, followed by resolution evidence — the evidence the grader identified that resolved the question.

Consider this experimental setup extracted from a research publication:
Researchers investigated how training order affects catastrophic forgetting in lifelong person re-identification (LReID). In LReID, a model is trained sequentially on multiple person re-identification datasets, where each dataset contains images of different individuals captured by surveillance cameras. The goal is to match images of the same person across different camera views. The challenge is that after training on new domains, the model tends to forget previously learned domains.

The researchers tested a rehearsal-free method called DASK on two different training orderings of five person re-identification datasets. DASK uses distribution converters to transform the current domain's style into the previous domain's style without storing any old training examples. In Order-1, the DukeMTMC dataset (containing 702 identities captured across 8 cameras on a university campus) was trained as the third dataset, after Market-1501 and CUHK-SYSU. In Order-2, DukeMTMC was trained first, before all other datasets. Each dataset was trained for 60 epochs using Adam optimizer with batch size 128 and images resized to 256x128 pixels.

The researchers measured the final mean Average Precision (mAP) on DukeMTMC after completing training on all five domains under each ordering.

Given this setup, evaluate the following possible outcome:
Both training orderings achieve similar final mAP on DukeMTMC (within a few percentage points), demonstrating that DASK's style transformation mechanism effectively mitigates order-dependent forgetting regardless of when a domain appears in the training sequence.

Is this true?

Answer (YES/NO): NO